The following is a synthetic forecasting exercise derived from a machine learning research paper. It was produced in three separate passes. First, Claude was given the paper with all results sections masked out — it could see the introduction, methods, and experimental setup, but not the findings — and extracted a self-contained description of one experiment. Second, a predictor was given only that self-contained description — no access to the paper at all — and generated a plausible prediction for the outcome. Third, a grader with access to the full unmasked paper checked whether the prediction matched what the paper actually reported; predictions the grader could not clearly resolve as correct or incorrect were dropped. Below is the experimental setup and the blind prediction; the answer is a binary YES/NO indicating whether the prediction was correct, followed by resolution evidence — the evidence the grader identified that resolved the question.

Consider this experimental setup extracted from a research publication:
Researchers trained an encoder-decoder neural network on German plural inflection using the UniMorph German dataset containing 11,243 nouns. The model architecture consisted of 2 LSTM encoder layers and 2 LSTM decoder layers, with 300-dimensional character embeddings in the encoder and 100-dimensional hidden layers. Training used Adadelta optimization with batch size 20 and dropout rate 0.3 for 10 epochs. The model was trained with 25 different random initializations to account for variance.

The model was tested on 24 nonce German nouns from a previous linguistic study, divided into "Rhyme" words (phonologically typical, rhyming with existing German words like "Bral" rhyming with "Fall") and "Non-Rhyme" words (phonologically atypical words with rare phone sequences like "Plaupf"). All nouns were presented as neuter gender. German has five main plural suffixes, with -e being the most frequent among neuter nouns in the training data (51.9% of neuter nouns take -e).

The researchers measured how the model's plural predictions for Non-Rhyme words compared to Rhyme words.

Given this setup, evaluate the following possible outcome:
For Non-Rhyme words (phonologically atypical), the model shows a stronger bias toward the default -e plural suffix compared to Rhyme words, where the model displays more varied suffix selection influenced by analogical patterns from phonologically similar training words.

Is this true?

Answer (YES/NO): YES